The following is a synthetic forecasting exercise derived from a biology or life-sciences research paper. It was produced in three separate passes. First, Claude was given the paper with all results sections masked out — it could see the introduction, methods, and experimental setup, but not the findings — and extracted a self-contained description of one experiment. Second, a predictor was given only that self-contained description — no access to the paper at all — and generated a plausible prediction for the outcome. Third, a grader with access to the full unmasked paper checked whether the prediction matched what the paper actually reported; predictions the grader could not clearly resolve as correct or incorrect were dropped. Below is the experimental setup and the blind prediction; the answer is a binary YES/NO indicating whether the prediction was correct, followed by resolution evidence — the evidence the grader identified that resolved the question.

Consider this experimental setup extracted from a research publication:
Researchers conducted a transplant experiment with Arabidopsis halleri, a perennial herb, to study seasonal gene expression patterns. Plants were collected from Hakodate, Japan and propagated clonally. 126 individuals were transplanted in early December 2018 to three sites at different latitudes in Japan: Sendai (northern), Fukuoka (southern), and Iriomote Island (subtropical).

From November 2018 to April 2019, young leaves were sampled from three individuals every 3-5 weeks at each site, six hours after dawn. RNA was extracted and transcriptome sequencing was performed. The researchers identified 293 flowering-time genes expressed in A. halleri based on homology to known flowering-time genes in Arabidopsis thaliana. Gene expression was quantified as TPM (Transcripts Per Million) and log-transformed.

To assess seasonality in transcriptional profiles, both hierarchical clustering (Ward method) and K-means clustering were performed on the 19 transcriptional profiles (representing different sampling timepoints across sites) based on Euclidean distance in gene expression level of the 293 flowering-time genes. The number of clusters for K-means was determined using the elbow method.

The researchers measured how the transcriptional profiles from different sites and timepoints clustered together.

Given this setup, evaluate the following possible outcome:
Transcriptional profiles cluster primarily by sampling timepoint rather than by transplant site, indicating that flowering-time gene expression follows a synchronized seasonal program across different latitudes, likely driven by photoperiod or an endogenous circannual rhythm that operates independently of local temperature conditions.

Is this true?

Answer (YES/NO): NO